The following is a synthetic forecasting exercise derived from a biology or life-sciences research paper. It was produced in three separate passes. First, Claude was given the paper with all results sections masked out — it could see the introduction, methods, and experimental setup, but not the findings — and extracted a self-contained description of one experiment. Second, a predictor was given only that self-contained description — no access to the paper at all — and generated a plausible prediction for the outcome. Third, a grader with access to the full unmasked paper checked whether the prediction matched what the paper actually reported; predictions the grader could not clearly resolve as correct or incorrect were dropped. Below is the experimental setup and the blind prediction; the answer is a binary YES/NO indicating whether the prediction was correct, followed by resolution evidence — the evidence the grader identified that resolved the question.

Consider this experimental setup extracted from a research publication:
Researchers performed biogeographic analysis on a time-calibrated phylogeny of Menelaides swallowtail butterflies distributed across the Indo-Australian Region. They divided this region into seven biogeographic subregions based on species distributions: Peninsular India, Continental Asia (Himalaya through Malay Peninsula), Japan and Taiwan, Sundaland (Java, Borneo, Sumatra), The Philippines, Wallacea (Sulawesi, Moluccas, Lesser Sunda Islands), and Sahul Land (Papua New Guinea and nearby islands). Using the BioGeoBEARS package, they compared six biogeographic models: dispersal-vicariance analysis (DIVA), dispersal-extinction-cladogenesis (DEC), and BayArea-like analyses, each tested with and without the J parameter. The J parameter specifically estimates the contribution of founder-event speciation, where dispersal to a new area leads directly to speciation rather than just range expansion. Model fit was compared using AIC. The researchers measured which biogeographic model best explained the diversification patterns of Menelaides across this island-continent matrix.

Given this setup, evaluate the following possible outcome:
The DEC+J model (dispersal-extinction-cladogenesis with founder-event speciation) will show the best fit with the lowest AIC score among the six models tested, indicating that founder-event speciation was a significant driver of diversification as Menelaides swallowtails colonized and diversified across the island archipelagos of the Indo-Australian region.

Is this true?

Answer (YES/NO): NO